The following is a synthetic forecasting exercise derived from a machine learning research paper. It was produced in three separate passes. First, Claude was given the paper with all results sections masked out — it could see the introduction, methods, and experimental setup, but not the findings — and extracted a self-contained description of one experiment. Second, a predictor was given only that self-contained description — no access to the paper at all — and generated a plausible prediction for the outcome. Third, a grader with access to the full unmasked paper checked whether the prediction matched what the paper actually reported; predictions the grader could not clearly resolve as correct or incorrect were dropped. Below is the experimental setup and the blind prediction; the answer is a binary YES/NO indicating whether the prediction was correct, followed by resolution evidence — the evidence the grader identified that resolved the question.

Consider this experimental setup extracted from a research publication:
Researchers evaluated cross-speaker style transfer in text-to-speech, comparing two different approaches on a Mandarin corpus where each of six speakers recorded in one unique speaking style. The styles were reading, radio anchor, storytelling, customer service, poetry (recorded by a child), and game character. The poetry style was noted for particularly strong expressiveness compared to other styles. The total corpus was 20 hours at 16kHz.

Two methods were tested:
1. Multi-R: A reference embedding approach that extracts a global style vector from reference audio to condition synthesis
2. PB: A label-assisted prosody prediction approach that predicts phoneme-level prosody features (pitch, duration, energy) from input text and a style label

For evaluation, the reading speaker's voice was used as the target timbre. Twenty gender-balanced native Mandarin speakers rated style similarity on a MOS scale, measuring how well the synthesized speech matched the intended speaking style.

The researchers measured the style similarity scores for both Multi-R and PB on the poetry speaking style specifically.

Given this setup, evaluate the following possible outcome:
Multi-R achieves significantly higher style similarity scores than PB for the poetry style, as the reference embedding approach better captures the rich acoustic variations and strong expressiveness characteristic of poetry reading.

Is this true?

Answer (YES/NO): NO